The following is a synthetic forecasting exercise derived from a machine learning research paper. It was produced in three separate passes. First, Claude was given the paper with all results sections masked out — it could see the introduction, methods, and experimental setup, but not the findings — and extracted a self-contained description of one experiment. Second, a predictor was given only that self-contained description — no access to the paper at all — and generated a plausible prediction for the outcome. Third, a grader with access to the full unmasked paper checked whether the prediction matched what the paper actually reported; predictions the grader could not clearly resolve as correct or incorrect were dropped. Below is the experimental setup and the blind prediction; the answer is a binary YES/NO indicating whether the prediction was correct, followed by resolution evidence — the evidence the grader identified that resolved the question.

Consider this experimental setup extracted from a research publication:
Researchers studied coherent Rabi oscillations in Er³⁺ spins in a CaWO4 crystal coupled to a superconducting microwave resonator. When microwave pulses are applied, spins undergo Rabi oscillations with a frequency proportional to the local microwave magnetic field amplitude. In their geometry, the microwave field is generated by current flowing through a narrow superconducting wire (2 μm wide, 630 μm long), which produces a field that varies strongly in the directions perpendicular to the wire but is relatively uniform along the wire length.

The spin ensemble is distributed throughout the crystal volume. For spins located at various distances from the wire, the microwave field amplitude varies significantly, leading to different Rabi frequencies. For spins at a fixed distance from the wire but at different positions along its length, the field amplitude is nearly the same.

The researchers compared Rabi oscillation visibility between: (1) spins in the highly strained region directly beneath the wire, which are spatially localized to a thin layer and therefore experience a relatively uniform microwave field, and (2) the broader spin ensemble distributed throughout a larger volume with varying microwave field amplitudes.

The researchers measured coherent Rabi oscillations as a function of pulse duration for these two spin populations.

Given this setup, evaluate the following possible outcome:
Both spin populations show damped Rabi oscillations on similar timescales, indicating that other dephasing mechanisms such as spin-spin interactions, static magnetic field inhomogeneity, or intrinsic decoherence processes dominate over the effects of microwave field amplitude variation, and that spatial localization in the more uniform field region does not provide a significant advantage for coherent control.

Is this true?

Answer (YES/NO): NO